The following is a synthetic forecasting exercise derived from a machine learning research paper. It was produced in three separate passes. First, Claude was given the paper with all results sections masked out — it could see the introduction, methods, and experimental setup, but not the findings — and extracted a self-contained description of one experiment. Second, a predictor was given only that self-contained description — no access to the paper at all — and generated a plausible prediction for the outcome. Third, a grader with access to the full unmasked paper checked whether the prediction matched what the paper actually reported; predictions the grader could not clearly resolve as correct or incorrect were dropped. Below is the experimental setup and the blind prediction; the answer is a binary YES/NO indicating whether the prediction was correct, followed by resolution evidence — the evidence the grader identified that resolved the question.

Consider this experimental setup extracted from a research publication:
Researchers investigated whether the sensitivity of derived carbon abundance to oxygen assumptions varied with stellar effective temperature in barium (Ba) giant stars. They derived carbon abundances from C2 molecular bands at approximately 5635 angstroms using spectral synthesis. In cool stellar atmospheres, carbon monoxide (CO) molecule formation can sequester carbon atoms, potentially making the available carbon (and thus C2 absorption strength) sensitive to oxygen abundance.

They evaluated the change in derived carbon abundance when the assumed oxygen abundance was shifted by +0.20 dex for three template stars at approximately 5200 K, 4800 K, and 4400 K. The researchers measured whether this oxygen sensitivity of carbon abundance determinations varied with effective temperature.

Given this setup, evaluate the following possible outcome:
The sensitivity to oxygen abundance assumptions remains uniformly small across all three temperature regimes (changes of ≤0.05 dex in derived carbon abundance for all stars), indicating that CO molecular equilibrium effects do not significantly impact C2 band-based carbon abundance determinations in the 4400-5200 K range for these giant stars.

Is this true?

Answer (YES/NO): NO